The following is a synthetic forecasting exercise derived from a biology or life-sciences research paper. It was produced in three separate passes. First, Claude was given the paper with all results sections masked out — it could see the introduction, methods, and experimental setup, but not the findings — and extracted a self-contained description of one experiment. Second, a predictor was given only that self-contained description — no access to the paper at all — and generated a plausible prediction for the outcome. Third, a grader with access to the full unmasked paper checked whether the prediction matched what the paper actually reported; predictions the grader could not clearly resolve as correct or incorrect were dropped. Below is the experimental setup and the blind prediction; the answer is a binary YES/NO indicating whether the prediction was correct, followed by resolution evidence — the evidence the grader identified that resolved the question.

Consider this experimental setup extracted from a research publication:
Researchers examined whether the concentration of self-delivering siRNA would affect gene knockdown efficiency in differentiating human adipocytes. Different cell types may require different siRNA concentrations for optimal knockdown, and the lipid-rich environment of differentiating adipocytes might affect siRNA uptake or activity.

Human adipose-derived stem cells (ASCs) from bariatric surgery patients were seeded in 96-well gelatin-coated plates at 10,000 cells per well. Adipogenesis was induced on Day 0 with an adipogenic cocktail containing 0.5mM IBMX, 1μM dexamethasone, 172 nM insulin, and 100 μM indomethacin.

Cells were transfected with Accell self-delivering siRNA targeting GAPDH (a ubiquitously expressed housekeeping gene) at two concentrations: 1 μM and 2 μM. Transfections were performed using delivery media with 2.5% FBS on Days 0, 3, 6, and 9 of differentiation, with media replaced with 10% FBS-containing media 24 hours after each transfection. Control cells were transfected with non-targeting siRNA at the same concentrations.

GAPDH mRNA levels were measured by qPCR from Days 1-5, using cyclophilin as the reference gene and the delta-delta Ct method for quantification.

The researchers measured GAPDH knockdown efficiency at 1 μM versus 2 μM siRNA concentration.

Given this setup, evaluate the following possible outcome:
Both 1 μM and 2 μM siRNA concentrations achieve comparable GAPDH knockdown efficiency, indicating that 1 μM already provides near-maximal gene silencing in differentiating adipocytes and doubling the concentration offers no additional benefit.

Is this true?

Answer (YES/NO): YES